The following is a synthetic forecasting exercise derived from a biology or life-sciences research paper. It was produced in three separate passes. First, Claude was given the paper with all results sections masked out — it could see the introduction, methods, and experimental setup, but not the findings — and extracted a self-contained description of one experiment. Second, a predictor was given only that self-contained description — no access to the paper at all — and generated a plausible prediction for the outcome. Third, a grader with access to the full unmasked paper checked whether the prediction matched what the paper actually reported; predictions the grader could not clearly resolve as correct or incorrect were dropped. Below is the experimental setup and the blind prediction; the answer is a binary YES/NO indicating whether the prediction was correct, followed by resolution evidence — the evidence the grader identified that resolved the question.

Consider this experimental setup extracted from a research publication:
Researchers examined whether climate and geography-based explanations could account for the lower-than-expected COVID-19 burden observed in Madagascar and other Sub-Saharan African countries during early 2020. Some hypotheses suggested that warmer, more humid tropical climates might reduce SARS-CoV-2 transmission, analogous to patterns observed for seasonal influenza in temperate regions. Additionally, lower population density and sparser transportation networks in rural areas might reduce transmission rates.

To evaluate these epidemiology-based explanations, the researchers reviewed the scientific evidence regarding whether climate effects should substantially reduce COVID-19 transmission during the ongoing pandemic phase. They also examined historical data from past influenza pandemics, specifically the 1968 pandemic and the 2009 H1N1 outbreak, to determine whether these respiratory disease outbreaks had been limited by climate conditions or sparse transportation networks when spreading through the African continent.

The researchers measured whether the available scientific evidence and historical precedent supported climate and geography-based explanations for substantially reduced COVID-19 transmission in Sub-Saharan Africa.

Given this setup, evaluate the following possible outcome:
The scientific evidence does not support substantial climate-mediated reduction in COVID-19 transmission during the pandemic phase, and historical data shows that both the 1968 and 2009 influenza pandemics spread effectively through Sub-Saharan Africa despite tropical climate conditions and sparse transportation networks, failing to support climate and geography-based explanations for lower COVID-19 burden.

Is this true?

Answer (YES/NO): YES